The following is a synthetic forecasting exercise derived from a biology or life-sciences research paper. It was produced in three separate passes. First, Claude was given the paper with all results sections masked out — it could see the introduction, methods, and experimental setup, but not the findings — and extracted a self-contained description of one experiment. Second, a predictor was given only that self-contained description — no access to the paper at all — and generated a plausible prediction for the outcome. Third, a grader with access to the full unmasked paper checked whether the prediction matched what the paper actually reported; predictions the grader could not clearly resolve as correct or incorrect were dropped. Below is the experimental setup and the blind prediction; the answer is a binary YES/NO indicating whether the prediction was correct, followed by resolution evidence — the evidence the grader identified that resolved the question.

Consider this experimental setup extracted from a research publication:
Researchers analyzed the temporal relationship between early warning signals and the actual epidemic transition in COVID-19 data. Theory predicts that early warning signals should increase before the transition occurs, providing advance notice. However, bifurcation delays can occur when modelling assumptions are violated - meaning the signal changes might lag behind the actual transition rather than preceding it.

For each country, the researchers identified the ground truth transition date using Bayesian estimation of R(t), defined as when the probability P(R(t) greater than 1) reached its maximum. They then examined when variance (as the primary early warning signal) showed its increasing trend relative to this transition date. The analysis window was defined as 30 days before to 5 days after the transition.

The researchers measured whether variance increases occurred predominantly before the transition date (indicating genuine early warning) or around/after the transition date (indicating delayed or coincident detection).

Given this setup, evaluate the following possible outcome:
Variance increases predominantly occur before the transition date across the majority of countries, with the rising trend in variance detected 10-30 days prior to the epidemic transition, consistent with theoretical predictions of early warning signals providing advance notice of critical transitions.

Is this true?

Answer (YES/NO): NO